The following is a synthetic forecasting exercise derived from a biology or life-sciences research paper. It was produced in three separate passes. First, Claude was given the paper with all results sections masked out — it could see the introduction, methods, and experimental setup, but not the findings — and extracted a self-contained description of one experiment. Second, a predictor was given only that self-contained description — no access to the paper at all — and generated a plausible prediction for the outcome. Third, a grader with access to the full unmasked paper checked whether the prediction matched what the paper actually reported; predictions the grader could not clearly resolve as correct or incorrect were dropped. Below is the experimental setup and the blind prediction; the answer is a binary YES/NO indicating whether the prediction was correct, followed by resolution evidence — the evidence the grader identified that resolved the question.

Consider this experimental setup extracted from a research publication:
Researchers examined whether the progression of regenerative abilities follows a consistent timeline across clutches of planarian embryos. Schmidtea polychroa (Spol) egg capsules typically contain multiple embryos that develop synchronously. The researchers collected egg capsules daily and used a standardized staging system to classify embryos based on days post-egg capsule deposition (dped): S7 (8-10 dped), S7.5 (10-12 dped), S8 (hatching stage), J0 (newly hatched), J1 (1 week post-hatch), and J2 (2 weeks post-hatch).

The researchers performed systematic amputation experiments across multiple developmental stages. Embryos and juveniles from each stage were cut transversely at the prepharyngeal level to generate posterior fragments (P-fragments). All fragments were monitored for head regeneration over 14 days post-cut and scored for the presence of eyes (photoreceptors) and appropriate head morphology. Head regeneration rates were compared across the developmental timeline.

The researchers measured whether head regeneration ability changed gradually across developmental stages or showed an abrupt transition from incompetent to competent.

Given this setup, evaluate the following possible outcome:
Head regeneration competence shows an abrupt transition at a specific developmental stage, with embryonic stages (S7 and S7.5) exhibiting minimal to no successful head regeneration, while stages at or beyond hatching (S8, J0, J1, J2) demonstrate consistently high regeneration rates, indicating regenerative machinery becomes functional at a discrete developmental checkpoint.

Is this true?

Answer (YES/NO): NO